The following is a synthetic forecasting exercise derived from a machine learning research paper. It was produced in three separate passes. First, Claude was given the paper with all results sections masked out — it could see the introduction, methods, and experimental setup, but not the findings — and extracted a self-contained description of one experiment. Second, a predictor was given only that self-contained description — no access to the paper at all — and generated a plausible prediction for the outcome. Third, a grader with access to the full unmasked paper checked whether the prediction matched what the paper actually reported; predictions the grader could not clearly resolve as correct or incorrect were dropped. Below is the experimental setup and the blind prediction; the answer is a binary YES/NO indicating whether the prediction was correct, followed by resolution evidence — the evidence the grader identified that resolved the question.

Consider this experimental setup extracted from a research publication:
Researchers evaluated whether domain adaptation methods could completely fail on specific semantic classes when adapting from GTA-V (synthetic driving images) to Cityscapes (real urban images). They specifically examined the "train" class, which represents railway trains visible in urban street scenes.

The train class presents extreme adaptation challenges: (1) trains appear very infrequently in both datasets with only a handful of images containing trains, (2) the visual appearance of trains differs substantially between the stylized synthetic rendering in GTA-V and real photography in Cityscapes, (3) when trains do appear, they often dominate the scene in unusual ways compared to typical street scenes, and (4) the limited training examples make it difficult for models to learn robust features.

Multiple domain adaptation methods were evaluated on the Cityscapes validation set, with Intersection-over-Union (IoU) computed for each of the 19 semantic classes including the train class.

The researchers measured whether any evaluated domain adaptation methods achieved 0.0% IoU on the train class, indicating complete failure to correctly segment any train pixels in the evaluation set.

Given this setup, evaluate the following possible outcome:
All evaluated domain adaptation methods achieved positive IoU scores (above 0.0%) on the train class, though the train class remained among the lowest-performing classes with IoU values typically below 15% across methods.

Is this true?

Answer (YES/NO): NO